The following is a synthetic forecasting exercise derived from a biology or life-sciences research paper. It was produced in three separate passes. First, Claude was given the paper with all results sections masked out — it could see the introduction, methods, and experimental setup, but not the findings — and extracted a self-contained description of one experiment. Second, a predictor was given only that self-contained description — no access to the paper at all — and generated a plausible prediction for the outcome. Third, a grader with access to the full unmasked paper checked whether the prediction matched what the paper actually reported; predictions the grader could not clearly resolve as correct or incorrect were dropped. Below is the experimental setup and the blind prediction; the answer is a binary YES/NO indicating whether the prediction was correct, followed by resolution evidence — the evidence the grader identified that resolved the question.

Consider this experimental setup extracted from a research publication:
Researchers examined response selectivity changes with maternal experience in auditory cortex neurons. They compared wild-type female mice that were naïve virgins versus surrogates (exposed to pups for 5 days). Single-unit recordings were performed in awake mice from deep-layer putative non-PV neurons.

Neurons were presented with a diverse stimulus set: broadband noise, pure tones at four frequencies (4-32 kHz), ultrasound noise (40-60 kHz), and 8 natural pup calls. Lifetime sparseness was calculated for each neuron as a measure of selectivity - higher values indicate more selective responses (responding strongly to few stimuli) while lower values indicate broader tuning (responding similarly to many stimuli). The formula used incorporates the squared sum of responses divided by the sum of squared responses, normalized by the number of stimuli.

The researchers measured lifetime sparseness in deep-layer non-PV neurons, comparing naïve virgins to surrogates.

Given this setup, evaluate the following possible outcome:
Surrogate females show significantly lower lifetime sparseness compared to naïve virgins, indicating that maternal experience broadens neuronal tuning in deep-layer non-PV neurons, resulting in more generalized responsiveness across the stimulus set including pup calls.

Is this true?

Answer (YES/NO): NO